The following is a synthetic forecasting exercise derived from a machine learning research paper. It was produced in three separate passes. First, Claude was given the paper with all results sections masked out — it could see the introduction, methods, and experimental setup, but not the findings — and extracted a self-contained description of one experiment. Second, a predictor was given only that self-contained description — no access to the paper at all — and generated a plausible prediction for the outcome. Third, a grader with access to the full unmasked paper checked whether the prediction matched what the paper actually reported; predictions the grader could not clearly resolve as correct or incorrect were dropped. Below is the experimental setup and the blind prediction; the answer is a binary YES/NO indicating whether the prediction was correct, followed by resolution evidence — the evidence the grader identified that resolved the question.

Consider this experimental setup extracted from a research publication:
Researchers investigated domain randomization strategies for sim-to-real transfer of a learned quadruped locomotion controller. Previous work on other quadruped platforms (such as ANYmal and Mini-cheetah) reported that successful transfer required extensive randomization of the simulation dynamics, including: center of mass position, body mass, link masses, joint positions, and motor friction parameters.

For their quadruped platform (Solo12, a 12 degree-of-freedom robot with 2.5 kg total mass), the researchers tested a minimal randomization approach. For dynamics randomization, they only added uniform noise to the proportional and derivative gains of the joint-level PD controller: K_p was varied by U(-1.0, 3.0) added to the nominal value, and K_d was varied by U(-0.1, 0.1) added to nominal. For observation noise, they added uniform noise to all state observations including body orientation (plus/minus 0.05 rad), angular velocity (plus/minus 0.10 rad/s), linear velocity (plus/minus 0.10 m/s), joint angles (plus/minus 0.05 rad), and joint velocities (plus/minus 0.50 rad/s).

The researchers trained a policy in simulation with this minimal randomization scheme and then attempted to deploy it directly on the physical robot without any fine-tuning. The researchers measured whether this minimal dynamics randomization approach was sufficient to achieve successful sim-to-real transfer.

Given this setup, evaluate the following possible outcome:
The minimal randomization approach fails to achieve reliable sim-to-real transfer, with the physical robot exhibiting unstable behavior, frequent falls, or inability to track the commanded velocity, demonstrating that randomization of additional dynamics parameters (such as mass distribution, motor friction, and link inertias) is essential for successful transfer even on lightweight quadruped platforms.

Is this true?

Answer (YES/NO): NO